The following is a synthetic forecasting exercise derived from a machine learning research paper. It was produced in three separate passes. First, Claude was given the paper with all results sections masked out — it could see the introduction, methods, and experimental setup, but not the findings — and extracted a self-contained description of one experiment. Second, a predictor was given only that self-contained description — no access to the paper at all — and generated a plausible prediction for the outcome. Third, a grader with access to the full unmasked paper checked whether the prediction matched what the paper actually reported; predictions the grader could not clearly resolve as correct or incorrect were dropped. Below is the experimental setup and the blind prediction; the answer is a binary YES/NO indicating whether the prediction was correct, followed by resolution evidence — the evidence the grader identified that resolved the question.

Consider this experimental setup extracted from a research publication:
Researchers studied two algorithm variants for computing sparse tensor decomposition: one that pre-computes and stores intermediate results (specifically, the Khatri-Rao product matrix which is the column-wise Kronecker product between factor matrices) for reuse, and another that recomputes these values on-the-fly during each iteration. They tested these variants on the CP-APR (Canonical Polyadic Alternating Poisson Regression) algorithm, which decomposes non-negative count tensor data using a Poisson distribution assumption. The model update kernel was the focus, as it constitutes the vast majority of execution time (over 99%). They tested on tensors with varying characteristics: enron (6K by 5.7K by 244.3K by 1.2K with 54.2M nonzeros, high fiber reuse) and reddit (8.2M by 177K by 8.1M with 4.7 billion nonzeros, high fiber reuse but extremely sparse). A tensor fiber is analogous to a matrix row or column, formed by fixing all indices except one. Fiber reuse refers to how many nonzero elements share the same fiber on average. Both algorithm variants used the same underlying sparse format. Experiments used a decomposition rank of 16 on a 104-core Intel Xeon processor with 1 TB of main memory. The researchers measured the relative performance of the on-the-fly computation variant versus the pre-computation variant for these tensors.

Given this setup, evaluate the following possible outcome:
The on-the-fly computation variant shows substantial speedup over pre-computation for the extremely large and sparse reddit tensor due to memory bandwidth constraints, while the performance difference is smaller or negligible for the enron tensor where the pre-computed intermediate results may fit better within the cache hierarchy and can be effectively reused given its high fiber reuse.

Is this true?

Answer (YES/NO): NO